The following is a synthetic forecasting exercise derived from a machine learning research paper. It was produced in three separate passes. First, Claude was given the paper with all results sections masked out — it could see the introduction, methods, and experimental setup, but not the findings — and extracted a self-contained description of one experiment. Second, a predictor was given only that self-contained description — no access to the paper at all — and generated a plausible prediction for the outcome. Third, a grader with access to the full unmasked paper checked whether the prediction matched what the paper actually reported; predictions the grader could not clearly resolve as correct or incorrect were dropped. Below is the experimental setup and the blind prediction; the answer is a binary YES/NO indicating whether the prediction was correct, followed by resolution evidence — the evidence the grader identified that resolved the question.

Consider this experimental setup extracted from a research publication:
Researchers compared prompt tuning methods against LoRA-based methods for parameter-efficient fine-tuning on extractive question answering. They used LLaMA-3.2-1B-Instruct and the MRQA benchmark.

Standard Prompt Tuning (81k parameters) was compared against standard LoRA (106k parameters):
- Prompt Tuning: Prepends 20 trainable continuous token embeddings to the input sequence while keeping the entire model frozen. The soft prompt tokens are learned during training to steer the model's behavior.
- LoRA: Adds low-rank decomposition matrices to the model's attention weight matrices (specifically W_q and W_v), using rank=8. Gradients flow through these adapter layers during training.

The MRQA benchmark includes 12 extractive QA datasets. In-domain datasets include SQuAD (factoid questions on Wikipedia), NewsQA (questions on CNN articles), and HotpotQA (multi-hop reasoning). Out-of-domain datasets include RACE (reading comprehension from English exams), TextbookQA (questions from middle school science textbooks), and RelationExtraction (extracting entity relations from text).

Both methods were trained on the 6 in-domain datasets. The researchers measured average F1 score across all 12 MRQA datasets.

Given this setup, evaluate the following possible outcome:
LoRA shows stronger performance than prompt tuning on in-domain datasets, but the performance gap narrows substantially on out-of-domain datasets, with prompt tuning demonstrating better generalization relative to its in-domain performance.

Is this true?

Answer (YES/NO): NO